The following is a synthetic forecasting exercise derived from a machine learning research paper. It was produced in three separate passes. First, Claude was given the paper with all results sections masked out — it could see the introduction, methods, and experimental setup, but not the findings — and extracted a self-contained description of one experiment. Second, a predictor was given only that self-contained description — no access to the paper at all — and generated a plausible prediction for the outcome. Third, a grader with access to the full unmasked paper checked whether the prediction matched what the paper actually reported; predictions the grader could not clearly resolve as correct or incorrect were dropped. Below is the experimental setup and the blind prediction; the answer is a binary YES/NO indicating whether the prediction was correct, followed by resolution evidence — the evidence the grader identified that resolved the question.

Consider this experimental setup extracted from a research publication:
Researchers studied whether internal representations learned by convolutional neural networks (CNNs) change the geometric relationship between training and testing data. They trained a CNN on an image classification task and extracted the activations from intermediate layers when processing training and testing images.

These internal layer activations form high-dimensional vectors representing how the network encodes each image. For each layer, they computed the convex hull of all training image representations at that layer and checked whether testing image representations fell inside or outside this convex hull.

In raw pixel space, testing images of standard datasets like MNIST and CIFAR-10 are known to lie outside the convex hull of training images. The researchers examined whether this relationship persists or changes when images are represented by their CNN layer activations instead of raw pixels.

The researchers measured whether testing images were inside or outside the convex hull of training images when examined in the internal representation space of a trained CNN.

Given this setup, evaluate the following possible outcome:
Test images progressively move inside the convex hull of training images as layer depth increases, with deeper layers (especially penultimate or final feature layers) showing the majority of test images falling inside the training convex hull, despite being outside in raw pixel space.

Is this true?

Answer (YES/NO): NO